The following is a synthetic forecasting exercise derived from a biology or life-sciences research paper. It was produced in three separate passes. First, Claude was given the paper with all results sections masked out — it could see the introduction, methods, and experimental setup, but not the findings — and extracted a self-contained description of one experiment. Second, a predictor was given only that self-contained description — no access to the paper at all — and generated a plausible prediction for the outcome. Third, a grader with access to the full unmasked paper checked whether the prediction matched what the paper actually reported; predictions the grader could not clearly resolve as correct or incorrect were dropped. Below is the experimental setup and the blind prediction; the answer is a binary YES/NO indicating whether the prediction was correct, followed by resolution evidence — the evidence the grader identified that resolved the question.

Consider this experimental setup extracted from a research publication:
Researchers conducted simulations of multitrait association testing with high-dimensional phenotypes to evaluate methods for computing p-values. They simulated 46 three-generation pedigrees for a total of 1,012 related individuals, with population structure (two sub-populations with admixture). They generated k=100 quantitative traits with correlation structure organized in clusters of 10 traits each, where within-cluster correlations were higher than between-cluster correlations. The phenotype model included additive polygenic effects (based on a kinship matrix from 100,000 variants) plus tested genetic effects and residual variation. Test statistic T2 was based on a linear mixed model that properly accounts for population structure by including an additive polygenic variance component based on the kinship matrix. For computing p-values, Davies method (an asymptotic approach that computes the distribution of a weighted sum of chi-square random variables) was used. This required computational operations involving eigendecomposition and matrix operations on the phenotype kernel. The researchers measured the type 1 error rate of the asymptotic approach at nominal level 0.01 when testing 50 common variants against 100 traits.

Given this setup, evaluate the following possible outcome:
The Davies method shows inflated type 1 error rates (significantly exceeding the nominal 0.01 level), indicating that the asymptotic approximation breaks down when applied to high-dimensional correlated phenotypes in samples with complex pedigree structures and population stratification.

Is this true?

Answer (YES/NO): NO